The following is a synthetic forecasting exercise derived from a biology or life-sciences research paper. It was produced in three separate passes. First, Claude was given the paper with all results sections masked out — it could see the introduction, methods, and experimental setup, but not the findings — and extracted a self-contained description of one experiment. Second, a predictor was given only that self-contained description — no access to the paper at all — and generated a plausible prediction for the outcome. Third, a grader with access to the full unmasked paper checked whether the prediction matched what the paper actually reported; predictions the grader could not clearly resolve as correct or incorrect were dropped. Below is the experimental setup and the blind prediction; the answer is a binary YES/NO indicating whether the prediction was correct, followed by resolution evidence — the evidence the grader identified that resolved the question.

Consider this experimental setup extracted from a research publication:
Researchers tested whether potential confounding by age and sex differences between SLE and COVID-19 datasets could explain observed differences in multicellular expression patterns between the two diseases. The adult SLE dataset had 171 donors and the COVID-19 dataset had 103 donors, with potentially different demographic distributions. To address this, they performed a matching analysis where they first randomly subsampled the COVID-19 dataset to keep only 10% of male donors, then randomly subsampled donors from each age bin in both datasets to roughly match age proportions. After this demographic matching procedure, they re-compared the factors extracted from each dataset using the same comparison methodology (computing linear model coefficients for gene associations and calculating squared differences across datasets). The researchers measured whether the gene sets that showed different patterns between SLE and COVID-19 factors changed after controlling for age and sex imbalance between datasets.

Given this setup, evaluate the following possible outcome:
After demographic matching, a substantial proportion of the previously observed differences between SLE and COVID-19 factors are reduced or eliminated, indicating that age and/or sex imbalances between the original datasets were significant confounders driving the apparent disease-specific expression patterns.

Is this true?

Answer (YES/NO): NO